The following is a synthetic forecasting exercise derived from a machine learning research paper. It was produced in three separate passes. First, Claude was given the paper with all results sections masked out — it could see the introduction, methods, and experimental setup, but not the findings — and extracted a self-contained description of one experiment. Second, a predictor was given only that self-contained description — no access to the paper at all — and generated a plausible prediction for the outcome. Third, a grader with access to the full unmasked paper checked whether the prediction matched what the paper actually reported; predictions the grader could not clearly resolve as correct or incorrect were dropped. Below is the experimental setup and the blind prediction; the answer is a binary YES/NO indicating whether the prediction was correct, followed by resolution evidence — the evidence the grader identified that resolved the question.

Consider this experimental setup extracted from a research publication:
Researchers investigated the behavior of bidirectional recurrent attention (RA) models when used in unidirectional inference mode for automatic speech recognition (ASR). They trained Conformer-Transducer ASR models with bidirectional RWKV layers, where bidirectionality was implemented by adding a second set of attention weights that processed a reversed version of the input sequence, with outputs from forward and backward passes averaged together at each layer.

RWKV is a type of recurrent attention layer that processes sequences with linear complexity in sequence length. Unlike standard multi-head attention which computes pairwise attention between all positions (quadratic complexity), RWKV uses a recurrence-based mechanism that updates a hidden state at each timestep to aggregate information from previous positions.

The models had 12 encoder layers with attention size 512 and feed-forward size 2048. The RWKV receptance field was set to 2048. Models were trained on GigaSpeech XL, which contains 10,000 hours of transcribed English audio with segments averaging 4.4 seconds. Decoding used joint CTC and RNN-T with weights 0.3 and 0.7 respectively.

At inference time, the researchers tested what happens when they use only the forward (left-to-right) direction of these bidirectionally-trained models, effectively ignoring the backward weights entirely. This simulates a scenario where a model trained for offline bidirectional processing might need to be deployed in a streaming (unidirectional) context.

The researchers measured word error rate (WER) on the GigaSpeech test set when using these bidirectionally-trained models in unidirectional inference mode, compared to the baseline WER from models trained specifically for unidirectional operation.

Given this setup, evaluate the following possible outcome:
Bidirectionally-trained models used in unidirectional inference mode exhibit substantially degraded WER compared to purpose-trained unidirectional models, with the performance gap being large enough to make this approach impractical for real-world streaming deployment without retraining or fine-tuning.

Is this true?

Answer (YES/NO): YES